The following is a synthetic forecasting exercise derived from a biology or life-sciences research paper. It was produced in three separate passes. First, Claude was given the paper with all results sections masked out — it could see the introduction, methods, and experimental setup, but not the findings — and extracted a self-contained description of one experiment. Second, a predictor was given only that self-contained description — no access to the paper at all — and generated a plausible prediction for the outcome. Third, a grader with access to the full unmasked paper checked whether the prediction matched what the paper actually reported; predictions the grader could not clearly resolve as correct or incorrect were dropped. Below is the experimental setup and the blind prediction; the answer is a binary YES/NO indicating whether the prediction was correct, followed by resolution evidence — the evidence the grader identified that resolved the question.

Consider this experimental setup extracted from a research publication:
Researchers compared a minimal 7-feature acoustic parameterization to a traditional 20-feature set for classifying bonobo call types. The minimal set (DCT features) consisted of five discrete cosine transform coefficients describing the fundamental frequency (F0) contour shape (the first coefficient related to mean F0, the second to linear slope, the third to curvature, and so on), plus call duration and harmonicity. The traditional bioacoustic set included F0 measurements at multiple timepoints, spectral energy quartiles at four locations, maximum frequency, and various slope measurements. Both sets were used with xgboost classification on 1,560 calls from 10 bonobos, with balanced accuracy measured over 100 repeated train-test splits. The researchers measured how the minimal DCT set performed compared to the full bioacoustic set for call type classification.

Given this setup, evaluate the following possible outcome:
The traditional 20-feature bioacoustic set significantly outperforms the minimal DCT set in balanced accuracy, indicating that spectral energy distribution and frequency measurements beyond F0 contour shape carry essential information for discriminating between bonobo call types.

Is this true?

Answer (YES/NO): NO